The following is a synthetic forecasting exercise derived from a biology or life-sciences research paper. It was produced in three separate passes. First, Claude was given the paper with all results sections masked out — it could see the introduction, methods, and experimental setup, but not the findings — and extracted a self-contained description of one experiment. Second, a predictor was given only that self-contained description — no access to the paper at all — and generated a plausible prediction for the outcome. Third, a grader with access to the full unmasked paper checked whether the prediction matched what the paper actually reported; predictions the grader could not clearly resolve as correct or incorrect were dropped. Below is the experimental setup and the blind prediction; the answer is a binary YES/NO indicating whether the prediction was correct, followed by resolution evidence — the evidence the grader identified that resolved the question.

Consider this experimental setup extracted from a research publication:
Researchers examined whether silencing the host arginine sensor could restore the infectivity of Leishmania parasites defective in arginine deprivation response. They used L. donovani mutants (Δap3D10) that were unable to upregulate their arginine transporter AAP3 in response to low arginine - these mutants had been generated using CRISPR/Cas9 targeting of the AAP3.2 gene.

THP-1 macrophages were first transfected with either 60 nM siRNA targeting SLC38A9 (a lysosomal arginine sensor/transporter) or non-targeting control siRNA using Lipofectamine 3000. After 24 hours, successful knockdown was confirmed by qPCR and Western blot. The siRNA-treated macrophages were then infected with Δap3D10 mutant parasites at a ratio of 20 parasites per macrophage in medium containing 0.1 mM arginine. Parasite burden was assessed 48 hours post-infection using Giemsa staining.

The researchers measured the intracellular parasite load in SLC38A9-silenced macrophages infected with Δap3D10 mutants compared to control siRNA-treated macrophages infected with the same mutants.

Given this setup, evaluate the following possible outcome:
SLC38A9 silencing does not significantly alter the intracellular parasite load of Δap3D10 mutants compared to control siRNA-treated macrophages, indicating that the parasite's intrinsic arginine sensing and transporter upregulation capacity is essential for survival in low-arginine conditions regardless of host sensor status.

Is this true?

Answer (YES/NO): NO